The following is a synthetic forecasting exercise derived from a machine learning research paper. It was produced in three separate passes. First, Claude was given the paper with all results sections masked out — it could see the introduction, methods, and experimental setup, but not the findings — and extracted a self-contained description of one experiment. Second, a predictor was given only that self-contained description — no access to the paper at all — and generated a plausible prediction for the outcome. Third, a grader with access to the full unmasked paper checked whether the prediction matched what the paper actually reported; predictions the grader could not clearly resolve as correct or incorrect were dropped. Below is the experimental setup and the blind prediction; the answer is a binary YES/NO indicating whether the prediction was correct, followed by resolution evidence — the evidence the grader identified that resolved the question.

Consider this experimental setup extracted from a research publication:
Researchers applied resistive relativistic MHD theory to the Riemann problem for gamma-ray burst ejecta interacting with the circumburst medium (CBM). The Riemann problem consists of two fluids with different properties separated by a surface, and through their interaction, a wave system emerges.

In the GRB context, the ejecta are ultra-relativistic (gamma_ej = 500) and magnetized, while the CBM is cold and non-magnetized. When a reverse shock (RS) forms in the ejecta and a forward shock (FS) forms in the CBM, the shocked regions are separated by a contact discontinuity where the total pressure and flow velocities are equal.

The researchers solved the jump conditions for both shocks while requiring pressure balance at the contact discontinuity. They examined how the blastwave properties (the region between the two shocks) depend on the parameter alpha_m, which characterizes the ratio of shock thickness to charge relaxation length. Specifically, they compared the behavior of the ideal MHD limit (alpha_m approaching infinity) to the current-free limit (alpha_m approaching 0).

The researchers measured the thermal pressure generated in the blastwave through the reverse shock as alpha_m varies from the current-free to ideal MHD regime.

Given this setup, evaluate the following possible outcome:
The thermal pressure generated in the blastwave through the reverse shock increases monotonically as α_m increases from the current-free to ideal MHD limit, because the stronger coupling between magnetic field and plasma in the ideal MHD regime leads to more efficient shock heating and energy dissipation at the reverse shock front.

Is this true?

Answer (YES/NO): NO